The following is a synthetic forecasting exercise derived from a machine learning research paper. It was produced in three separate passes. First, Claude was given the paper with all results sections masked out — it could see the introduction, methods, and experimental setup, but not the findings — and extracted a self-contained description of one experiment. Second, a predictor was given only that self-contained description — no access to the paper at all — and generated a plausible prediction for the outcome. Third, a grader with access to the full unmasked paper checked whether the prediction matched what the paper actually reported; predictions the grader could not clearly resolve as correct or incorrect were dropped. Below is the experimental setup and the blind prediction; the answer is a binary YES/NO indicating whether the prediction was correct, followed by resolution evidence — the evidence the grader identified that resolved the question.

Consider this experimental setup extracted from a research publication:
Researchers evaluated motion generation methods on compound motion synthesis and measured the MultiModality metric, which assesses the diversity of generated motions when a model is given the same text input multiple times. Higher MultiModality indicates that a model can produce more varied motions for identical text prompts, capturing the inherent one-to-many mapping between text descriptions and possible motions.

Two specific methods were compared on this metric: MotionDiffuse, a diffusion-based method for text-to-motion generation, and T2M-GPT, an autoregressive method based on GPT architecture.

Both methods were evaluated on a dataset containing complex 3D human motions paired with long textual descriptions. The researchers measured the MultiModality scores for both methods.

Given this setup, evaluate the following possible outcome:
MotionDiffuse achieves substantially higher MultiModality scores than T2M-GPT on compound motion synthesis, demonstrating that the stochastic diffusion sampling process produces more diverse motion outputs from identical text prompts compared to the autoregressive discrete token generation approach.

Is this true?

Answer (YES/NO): NO